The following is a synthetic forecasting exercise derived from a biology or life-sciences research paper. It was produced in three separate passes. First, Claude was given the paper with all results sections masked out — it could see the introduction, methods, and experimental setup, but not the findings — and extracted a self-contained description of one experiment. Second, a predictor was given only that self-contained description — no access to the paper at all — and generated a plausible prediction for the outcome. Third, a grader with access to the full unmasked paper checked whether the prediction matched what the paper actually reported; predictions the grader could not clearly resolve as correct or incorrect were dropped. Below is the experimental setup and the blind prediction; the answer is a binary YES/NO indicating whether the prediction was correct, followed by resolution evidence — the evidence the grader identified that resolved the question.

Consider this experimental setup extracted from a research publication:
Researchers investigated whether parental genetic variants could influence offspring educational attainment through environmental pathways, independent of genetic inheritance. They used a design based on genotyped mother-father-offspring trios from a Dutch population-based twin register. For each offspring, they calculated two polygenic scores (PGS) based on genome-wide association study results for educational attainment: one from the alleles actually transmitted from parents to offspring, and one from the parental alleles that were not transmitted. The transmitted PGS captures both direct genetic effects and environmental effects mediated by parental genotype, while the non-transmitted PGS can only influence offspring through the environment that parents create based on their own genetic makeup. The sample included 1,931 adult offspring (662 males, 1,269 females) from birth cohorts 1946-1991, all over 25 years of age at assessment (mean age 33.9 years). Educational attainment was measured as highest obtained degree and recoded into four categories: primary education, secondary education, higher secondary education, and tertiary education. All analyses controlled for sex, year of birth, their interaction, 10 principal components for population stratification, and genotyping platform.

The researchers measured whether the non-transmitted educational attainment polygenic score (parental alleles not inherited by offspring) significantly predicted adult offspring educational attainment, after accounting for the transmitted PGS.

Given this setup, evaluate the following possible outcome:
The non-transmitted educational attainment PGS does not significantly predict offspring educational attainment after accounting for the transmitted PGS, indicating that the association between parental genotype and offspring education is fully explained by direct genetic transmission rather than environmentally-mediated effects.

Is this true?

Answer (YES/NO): NO